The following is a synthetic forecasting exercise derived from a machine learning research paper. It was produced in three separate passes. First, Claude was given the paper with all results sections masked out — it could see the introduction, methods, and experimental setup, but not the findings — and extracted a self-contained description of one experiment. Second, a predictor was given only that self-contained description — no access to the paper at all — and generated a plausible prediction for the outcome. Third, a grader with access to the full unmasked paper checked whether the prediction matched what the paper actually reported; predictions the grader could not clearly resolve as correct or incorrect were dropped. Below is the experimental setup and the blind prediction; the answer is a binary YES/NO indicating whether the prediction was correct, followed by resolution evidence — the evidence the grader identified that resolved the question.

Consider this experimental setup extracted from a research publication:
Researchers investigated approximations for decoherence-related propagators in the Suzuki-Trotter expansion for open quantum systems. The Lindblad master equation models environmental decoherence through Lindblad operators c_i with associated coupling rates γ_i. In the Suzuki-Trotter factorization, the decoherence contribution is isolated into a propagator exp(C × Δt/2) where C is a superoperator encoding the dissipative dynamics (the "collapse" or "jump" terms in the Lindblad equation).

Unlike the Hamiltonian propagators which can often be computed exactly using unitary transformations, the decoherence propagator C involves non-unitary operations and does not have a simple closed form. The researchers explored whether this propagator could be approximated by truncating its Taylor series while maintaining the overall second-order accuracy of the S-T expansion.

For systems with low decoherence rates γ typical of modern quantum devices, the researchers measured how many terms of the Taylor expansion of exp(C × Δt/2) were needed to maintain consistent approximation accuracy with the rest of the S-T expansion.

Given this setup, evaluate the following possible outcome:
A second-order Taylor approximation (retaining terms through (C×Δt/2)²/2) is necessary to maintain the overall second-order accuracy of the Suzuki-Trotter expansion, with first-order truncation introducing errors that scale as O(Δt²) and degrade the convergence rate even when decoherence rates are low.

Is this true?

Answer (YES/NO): YES